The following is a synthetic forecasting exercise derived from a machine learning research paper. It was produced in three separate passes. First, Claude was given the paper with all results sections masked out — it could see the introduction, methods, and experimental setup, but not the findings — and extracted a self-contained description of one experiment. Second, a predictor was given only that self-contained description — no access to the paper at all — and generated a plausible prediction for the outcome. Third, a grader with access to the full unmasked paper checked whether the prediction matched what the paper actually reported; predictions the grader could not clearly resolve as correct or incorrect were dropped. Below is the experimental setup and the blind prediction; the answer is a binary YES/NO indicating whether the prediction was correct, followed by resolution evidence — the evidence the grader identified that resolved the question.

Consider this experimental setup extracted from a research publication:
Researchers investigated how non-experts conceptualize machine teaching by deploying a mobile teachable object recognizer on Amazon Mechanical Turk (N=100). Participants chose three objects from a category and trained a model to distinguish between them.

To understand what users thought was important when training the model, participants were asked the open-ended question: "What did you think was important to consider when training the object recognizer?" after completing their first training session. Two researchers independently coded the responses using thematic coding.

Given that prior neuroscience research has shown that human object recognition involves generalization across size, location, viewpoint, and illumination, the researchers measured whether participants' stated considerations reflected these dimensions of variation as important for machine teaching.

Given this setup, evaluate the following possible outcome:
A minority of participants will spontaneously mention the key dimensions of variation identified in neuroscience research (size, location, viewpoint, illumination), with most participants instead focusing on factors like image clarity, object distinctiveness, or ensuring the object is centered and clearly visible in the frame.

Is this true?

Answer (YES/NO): NO